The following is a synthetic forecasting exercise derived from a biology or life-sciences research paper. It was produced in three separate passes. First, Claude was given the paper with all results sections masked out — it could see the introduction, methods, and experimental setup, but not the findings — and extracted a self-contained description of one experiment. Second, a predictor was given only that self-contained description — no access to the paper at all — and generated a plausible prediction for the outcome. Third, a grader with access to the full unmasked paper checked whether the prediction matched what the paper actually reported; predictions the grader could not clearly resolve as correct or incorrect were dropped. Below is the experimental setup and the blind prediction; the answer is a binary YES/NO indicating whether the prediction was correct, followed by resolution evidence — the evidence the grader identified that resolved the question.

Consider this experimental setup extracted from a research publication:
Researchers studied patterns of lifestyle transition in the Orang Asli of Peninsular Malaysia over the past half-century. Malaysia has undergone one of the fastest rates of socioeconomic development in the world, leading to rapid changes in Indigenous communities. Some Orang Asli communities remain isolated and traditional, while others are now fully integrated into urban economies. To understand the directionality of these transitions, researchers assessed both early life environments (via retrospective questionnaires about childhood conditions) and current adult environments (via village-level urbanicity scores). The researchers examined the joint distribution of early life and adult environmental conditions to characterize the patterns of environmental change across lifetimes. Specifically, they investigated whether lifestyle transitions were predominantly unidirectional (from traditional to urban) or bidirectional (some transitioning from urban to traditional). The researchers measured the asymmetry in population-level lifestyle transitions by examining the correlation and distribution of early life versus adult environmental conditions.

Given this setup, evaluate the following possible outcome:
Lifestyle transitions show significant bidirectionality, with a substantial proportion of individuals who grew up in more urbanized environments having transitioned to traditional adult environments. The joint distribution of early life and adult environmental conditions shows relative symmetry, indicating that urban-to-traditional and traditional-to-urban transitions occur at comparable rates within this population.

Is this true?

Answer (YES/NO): NO